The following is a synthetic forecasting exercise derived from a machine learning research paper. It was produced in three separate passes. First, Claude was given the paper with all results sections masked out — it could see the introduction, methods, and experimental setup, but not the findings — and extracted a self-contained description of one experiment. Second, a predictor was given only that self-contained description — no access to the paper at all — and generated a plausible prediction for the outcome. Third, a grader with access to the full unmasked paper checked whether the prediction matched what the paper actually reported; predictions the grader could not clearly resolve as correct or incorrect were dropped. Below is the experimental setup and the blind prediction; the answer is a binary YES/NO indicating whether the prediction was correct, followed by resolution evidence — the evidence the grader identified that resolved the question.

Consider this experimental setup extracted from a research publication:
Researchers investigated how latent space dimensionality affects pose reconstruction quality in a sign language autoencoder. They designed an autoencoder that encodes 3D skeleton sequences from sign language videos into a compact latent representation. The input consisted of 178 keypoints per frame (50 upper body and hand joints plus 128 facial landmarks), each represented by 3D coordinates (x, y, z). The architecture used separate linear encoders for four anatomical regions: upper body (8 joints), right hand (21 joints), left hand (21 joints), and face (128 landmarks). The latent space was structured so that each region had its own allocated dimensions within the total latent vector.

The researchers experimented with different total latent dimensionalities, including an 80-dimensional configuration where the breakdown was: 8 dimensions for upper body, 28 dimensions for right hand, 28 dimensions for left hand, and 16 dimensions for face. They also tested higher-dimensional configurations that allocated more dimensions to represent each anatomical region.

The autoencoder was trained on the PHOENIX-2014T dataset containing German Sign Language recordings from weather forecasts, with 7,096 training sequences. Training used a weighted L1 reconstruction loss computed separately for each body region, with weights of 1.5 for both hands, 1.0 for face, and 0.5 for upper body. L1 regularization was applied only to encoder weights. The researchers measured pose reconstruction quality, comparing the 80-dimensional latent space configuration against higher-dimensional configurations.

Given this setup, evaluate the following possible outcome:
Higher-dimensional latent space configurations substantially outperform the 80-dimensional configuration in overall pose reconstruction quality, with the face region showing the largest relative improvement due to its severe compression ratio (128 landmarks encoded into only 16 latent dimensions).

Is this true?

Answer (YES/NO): NO